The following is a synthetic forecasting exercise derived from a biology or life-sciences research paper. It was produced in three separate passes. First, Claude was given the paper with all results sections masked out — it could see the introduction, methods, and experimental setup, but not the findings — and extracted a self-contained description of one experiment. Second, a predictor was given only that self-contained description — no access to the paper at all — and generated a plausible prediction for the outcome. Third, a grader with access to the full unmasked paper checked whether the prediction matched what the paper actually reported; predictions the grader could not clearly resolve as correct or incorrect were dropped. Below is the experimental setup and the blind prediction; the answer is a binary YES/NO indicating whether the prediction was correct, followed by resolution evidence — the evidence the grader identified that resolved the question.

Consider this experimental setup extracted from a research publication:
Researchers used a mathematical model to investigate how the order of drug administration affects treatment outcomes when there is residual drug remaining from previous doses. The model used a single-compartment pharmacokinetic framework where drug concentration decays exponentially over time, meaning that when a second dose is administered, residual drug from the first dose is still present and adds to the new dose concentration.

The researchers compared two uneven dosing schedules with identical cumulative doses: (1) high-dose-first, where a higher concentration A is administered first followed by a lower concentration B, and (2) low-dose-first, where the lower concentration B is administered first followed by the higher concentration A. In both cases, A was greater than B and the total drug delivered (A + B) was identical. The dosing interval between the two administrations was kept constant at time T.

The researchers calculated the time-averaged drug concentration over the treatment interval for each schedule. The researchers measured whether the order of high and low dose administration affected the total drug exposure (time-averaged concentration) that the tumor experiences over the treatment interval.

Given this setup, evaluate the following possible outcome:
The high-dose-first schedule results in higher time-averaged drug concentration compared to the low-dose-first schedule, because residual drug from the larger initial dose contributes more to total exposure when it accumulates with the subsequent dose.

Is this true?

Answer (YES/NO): YES